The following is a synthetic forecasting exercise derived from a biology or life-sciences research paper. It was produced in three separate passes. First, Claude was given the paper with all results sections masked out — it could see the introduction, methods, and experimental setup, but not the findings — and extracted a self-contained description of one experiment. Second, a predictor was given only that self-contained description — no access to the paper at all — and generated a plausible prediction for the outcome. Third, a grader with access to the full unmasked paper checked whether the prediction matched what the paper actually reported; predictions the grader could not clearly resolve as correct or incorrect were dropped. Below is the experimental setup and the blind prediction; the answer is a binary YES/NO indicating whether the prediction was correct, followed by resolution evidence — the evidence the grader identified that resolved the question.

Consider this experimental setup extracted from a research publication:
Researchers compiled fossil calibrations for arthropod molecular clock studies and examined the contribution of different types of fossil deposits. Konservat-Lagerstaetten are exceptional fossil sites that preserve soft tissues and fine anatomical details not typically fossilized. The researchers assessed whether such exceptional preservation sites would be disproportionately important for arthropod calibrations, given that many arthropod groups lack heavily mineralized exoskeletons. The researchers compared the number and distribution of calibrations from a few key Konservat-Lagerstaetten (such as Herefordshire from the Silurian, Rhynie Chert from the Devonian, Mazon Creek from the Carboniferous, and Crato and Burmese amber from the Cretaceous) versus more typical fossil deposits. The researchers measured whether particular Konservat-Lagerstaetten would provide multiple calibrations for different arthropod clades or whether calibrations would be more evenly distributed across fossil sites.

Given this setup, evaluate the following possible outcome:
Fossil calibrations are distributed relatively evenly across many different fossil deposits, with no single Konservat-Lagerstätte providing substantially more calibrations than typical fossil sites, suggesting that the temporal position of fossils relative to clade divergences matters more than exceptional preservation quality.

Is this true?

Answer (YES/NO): NO